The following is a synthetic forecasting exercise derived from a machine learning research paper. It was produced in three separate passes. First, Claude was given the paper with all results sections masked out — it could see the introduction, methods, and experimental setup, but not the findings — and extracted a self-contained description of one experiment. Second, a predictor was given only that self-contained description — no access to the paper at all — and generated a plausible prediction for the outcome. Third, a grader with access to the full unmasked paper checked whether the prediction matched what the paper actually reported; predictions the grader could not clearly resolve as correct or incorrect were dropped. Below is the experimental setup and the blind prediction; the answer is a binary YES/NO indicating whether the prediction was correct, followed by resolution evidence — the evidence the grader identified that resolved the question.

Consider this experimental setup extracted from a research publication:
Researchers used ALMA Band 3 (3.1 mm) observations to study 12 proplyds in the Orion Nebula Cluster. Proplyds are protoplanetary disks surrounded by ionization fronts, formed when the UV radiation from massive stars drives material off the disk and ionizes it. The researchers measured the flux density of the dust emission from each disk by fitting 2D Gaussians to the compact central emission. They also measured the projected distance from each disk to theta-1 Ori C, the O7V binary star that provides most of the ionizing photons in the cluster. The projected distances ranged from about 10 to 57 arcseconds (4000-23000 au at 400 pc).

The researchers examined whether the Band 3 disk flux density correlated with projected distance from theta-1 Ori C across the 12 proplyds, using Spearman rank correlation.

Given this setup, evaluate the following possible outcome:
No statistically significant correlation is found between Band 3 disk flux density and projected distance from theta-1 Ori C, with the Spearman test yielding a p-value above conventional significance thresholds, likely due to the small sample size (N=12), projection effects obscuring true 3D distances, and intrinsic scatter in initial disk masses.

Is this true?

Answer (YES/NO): YES